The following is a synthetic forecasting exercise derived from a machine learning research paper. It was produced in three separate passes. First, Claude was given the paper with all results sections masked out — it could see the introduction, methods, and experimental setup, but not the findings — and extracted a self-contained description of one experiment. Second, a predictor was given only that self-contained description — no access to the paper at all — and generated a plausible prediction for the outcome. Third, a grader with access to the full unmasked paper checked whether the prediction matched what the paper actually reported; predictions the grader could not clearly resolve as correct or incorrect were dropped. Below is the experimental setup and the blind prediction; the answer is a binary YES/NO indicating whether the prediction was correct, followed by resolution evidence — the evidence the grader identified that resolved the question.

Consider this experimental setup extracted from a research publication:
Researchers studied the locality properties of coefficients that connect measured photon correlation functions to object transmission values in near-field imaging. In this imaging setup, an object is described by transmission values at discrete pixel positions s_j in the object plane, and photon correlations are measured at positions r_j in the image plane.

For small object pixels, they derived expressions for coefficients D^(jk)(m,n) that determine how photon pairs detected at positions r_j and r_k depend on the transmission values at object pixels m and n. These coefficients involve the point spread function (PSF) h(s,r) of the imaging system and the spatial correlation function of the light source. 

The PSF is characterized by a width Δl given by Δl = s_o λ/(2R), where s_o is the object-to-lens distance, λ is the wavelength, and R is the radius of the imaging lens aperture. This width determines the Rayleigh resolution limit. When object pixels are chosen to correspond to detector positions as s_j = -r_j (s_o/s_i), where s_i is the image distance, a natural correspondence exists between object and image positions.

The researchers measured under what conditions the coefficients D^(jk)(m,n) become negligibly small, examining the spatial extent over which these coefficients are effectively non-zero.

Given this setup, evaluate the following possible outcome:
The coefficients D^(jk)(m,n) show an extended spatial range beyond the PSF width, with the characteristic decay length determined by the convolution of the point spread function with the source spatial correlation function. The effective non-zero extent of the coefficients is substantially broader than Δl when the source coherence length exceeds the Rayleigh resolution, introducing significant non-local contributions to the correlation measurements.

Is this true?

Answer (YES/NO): NO